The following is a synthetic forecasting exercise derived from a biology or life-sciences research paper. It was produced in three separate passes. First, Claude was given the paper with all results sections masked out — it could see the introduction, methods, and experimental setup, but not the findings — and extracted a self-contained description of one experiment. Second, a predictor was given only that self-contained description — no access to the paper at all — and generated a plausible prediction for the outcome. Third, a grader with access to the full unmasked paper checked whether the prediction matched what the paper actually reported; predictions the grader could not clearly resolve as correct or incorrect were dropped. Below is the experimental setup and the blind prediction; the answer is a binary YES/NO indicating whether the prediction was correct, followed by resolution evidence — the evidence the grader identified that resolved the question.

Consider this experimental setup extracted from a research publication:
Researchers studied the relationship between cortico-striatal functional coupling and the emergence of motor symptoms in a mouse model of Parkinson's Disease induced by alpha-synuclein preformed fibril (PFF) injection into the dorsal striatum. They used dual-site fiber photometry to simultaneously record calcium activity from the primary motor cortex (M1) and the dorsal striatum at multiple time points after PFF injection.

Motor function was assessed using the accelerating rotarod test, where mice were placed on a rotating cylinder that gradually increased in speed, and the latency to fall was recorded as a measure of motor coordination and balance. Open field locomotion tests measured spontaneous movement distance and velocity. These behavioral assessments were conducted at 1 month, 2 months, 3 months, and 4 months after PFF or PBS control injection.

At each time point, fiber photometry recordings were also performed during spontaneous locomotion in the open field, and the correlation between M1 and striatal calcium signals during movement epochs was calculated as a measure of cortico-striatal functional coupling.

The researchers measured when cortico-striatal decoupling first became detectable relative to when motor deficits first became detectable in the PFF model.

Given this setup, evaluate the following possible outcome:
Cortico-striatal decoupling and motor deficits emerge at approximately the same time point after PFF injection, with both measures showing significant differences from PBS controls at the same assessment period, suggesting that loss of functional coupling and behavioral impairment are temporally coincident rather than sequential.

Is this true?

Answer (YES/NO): NO